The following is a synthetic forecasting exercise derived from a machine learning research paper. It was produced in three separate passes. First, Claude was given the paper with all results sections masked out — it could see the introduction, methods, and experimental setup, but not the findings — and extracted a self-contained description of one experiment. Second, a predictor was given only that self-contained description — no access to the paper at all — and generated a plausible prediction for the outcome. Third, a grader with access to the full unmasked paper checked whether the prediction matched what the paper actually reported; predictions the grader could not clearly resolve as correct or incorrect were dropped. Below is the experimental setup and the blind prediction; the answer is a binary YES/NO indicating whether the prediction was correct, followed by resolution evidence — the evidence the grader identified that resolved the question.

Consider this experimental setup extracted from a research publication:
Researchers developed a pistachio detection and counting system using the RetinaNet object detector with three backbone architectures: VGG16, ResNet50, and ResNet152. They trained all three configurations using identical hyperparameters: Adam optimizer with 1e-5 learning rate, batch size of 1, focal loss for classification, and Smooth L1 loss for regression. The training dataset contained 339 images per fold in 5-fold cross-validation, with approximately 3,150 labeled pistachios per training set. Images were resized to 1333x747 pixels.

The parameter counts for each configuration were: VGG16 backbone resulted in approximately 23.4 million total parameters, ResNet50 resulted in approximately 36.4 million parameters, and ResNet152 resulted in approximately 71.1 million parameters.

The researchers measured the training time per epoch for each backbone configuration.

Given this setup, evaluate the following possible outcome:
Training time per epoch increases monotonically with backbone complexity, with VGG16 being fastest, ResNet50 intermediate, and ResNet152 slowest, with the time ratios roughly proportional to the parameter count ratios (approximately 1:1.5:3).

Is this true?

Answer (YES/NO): NO